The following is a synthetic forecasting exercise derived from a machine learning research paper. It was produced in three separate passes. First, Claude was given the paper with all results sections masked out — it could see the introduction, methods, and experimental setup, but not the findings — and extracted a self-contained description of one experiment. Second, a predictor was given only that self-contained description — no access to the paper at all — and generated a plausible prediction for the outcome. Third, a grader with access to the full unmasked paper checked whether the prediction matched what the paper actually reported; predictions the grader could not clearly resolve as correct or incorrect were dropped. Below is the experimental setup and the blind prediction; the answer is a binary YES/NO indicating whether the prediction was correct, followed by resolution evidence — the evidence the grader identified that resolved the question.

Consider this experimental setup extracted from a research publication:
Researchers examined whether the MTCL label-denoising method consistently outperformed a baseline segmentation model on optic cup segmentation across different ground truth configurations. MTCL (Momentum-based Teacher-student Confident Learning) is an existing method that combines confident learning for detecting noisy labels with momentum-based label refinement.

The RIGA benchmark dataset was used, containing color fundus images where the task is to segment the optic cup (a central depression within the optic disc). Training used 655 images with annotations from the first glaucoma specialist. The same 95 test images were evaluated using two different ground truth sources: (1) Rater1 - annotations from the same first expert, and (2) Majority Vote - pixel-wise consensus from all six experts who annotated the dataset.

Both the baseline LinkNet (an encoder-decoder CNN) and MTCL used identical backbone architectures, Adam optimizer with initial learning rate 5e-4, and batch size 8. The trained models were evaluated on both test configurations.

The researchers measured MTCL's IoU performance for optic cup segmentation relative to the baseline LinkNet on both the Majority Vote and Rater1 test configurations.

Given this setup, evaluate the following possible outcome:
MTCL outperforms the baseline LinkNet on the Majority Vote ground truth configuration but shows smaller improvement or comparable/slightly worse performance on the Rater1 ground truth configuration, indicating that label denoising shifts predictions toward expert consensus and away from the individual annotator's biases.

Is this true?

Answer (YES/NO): YES